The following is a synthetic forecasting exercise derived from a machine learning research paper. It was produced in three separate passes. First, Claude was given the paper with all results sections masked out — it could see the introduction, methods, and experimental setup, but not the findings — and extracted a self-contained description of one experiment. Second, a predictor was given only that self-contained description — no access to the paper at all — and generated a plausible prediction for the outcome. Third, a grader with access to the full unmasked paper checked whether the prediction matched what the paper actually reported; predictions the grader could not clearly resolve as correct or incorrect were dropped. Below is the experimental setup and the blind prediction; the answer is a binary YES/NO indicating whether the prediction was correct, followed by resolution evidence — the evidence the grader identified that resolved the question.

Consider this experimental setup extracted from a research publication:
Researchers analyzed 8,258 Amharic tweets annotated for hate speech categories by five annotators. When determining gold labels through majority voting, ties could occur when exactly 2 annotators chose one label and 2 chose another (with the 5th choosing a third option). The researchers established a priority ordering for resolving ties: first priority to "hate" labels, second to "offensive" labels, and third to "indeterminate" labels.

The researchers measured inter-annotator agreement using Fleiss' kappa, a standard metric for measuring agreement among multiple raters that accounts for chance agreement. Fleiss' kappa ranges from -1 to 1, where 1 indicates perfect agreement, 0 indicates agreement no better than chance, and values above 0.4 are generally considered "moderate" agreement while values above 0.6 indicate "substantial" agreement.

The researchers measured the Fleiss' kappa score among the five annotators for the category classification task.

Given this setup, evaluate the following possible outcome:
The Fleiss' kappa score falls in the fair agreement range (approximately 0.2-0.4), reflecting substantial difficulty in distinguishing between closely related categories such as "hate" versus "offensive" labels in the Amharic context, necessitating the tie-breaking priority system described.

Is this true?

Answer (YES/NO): NO